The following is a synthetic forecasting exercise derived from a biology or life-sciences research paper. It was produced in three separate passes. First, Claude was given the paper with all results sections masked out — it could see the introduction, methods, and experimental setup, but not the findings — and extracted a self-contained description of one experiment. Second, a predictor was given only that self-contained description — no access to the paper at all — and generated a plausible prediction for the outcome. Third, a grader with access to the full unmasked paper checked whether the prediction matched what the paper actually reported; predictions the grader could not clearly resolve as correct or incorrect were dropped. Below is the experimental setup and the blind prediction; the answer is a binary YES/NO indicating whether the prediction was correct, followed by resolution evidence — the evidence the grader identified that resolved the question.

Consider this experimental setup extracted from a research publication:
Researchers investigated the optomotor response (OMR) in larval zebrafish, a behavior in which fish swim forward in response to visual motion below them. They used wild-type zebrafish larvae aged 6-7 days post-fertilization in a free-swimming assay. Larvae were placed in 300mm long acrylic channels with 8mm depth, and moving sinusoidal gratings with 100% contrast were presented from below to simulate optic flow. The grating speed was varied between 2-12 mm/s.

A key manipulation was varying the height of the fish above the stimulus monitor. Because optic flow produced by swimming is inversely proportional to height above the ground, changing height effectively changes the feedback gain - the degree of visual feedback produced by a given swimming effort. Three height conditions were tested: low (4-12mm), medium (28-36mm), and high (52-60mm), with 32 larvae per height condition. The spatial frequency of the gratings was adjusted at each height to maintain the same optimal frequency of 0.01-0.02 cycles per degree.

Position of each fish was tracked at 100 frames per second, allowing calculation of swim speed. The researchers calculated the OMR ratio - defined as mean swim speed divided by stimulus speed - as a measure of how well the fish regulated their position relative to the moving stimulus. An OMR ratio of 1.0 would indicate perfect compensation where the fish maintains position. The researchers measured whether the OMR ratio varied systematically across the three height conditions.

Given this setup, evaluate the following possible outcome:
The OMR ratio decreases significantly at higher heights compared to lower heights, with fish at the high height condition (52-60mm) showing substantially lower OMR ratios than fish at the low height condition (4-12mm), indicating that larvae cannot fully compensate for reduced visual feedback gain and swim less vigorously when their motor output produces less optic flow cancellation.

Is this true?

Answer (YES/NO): YES